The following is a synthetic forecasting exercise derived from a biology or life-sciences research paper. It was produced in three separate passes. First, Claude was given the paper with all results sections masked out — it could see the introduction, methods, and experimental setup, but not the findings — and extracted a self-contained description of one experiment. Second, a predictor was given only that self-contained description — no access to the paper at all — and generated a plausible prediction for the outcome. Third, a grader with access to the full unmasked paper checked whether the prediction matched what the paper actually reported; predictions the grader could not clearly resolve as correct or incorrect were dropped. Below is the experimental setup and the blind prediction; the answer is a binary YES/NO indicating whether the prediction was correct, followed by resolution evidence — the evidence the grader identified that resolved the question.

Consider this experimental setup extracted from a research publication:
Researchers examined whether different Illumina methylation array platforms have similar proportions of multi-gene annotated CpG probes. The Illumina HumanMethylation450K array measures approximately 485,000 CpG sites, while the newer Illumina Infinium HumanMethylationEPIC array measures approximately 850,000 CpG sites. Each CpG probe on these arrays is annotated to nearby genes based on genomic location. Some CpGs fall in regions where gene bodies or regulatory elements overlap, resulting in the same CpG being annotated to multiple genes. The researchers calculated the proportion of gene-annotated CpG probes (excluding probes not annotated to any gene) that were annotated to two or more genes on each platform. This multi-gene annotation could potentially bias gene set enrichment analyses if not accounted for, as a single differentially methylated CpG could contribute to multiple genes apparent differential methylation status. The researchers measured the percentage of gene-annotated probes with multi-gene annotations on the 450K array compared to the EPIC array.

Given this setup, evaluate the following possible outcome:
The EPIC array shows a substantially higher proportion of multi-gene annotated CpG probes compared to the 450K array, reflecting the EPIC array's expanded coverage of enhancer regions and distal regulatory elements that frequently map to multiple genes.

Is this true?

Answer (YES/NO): NO